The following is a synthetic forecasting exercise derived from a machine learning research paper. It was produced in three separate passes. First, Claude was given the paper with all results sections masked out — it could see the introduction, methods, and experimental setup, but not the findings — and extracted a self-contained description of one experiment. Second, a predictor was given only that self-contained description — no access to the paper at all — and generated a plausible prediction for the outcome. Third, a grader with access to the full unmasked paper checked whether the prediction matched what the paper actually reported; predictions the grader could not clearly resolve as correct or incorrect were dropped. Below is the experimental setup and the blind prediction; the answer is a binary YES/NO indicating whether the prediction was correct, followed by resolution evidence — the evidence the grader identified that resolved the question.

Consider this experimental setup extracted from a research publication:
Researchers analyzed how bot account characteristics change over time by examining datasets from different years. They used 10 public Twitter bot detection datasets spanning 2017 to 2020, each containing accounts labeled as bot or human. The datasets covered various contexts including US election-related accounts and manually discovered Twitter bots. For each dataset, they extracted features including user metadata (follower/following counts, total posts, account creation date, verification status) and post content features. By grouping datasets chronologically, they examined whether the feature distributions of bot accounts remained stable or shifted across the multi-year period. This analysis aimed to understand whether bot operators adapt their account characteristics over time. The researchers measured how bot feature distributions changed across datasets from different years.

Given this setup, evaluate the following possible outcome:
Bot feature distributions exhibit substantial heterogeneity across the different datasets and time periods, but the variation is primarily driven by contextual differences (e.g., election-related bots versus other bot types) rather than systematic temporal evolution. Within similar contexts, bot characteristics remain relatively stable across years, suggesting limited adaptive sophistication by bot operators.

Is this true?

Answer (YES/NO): NO